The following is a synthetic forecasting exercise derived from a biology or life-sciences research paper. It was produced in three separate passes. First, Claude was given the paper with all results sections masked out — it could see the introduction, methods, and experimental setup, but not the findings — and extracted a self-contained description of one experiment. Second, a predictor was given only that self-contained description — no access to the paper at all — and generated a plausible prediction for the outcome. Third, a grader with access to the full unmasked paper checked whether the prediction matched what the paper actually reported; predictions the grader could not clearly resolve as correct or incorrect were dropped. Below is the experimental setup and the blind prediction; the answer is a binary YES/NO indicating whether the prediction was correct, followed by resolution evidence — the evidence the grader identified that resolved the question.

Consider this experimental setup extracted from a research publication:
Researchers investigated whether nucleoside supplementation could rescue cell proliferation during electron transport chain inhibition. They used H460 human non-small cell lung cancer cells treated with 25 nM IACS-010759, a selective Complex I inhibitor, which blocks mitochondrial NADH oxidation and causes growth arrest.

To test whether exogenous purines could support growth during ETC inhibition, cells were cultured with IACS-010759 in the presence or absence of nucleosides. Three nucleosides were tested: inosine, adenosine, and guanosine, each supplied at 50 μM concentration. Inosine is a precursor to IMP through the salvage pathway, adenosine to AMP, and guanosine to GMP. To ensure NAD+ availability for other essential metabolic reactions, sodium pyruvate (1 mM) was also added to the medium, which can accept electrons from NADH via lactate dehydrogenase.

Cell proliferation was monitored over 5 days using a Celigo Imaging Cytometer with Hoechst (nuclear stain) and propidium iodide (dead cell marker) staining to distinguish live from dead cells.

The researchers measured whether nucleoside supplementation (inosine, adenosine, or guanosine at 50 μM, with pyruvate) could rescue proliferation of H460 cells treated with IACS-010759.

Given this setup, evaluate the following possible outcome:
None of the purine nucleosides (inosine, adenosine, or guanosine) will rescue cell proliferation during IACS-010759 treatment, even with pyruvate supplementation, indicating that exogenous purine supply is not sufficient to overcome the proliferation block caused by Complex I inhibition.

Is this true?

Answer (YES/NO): NO